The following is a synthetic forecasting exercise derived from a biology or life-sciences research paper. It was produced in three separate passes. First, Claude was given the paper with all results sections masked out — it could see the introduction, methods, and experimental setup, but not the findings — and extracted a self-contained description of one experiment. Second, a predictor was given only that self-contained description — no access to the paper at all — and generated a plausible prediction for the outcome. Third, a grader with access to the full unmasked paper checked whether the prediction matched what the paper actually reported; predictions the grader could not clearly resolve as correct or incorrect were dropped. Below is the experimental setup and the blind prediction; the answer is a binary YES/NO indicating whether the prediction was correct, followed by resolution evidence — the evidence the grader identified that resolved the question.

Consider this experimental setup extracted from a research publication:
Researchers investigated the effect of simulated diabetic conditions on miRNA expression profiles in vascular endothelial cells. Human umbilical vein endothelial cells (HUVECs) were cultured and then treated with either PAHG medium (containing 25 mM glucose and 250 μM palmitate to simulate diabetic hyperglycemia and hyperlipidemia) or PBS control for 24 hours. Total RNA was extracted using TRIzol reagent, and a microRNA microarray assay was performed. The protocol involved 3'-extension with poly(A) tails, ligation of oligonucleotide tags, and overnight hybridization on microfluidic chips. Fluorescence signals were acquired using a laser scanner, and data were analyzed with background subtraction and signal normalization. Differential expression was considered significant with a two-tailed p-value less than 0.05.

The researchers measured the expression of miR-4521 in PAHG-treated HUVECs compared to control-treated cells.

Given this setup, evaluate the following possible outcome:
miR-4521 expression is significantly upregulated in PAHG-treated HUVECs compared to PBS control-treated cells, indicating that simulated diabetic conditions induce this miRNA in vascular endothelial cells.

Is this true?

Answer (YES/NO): NO